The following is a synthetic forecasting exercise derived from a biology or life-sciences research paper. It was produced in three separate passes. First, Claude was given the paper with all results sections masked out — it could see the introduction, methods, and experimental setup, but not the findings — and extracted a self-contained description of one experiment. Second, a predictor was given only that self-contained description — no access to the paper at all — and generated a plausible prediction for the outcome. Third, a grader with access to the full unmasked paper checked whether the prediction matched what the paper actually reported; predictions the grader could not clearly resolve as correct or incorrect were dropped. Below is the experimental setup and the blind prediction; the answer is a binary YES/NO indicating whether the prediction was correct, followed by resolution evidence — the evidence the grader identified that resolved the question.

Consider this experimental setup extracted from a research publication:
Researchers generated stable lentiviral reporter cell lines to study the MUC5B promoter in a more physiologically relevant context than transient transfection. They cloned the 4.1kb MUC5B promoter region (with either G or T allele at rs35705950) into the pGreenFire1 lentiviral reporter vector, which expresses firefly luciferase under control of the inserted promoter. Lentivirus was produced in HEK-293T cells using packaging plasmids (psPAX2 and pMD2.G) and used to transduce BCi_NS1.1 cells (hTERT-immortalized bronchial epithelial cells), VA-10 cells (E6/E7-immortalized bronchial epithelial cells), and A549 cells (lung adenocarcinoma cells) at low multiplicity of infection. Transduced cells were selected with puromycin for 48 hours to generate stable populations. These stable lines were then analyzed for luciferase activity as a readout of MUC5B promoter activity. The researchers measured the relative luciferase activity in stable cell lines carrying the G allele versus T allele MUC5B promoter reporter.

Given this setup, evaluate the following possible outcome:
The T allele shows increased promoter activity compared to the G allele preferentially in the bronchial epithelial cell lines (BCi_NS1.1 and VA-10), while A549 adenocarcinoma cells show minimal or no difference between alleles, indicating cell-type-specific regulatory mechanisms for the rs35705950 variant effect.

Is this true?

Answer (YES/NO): NO